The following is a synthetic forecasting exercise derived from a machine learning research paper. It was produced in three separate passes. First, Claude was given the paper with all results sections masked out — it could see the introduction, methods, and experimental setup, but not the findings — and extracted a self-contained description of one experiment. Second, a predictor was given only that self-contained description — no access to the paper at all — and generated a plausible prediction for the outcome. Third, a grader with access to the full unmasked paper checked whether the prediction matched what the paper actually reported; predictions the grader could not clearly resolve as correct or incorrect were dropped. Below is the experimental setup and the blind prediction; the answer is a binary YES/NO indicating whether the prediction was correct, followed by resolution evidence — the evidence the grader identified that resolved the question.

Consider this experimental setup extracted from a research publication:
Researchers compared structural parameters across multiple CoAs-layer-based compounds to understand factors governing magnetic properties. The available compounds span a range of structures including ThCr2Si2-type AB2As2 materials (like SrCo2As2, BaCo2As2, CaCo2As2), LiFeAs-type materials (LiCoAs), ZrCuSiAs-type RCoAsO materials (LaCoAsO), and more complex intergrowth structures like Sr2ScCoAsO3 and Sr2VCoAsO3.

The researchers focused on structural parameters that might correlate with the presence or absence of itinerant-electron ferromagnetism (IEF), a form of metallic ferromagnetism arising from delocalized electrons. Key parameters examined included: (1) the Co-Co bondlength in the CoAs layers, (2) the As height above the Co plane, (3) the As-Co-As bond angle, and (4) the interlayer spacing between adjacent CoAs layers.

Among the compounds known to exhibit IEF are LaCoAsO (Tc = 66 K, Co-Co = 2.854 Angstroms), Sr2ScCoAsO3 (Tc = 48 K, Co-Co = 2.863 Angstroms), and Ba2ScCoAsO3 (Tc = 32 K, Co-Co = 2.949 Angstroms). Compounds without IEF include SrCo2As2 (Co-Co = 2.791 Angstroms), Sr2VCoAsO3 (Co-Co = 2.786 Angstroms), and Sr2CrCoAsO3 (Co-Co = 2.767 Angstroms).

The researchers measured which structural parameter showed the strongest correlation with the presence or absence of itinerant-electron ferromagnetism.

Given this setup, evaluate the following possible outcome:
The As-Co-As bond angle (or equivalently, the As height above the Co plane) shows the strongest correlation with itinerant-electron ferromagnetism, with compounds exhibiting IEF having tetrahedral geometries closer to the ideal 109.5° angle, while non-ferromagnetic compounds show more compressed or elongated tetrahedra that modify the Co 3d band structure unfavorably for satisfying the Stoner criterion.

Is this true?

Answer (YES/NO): NO